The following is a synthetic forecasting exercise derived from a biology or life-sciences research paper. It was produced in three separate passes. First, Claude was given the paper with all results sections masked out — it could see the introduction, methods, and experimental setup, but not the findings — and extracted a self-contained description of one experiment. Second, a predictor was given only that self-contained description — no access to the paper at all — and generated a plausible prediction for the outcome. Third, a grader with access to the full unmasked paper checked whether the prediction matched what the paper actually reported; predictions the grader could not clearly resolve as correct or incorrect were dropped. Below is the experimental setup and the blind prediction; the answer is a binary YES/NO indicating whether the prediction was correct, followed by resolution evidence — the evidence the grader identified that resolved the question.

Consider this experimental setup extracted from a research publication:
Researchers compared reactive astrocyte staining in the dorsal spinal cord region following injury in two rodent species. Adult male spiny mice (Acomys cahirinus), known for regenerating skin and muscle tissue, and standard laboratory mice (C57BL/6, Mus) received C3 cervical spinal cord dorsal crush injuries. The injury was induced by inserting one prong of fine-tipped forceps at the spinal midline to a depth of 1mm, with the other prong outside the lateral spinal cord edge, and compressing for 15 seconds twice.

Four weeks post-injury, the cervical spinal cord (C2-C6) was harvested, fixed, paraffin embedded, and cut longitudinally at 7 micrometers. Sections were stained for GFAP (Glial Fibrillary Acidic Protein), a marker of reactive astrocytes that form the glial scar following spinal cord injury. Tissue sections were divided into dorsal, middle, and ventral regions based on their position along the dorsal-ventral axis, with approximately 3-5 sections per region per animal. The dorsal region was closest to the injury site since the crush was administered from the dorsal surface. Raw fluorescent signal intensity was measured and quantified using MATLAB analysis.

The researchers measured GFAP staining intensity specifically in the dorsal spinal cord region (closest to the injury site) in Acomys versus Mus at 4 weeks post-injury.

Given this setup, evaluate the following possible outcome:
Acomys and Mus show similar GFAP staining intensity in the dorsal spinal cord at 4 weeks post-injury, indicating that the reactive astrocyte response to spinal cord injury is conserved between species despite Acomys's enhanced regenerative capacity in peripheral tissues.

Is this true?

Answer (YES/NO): YES